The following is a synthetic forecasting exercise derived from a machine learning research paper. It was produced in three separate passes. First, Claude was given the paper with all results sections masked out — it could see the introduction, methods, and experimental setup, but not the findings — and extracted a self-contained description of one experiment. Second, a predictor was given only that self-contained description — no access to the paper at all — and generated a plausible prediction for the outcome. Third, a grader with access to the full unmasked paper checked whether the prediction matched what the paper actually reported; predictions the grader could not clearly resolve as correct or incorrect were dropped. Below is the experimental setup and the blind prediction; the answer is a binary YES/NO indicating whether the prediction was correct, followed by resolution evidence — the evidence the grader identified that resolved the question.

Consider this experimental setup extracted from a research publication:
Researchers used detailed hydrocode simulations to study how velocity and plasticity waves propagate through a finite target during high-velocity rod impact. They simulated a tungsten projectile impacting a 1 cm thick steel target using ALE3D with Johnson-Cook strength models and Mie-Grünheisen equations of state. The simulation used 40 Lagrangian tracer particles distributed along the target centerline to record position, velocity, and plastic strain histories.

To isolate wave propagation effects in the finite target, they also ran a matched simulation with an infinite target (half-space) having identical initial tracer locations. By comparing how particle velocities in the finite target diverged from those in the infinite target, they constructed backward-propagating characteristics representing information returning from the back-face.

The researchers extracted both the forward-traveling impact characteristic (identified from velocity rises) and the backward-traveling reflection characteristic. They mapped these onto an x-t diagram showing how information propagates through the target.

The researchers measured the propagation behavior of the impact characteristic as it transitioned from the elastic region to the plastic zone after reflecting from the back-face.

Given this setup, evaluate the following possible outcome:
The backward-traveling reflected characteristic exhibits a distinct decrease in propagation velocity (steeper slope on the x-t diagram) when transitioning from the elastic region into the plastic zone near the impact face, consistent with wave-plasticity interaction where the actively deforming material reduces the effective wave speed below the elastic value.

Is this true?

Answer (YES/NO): NO